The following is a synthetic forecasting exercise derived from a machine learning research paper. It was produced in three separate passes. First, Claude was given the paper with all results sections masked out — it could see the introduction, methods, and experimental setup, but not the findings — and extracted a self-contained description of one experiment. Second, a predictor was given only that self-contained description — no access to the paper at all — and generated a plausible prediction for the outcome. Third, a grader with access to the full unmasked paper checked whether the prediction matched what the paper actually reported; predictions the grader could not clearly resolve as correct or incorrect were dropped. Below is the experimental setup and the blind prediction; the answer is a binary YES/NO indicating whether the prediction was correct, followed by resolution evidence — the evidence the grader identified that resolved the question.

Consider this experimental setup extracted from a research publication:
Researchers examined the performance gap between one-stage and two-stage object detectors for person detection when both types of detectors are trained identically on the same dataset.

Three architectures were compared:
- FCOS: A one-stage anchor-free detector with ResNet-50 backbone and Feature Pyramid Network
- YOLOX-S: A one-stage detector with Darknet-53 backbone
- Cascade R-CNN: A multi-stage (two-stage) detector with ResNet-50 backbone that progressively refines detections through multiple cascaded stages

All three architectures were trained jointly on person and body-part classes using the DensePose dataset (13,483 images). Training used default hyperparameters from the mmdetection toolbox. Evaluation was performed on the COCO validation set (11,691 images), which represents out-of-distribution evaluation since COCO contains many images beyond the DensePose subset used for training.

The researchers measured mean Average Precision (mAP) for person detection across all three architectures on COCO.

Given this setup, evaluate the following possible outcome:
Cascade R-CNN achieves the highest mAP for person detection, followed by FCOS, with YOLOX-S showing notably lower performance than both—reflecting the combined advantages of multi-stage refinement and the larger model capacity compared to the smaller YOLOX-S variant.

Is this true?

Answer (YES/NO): NO